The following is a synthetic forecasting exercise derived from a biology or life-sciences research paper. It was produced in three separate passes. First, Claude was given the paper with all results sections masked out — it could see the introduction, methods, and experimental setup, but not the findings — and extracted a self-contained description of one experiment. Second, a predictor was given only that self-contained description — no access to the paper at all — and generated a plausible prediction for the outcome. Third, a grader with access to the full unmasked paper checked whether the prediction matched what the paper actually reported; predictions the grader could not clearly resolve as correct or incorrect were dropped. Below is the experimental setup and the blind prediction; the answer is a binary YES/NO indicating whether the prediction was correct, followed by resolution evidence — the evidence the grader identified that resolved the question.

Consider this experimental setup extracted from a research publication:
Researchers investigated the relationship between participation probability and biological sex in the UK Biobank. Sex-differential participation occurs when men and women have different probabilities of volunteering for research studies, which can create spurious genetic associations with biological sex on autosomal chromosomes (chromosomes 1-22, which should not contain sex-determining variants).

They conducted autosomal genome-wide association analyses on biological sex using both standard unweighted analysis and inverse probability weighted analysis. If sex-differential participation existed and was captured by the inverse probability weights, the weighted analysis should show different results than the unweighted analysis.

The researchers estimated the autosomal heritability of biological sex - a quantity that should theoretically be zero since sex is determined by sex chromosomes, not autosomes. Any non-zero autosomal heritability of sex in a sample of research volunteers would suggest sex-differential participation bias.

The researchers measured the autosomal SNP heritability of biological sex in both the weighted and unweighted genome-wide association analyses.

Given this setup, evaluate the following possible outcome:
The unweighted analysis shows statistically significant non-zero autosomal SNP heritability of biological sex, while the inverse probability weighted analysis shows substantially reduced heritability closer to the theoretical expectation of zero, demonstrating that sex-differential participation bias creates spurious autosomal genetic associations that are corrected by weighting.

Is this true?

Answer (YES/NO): YES